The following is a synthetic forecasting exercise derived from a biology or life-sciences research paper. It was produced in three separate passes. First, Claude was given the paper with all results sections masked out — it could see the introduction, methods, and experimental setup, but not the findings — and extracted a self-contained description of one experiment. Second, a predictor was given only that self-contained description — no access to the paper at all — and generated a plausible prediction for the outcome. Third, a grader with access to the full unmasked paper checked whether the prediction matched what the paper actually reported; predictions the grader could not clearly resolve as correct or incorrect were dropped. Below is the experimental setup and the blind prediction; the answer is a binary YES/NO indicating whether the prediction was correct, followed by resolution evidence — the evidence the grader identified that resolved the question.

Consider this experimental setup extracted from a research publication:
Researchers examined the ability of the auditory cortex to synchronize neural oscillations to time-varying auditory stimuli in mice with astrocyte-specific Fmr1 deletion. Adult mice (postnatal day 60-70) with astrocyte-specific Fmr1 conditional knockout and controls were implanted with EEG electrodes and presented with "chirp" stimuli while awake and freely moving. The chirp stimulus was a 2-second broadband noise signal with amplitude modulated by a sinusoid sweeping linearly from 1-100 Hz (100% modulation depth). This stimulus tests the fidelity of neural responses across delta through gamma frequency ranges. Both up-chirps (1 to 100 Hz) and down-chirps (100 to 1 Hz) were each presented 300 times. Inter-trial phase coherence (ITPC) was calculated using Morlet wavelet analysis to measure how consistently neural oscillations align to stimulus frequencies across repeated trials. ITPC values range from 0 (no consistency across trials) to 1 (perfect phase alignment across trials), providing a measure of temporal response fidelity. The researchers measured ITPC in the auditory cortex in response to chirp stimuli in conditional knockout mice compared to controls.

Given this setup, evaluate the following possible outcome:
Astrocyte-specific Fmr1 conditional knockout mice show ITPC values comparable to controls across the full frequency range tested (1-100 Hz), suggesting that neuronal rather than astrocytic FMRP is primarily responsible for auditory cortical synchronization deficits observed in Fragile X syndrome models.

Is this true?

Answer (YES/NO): NO